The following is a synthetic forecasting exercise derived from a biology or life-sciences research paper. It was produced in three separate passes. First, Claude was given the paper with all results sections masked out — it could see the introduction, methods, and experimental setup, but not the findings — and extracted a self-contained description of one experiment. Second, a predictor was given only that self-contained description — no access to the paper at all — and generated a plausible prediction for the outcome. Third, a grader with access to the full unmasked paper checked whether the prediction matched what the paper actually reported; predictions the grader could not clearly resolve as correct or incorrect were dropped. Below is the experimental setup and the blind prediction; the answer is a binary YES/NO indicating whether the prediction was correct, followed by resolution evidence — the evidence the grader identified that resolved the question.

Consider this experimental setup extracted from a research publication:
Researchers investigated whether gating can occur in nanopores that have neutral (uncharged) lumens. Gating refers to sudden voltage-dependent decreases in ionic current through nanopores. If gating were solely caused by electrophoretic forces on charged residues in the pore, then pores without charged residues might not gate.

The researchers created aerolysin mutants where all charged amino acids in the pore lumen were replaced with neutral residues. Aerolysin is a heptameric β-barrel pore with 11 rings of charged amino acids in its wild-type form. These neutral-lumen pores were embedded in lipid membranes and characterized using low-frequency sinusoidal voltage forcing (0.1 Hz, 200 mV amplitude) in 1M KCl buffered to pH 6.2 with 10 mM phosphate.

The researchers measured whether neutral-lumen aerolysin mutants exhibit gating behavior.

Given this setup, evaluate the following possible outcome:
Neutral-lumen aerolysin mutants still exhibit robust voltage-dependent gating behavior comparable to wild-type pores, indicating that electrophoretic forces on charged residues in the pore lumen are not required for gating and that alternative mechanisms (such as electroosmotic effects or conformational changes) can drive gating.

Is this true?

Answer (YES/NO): NO